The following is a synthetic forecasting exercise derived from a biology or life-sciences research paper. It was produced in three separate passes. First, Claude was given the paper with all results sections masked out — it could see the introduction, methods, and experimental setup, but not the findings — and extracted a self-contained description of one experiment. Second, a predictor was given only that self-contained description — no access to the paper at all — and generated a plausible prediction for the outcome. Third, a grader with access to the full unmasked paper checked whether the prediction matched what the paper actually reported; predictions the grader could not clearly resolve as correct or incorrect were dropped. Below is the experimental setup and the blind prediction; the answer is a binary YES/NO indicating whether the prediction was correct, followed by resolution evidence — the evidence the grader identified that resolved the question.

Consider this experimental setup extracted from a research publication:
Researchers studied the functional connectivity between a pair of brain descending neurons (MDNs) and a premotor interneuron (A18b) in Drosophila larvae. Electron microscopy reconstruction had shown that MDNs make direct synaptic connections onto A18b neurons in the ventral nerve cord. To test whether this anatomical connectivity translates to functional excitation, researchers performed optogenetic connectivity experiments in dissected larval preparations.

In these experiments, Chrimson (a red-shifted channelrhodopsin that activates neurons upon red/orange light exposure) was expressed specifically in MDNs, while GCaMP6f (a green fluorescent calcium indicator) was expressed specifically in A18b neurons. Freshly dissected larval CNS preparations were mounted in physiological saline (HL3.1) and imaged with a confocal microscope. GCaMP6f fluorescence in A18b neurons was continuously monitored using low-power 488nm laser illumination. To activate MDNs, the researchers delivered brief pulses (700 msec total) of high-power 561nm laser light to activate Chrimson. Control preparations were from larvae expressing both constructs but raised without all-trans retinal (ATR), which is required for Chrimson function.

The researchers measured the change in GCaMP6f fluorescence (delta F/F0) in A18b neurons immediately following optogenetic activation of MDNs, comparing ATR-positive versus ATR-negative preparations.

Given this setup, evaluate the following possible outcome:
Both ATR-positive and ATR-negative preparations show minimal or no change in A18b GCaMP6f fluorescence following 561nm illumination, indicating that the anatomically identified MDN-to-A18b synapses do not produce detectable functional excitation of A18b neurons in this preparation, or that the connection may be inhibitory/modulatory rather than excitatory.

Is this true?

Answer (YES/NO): NO